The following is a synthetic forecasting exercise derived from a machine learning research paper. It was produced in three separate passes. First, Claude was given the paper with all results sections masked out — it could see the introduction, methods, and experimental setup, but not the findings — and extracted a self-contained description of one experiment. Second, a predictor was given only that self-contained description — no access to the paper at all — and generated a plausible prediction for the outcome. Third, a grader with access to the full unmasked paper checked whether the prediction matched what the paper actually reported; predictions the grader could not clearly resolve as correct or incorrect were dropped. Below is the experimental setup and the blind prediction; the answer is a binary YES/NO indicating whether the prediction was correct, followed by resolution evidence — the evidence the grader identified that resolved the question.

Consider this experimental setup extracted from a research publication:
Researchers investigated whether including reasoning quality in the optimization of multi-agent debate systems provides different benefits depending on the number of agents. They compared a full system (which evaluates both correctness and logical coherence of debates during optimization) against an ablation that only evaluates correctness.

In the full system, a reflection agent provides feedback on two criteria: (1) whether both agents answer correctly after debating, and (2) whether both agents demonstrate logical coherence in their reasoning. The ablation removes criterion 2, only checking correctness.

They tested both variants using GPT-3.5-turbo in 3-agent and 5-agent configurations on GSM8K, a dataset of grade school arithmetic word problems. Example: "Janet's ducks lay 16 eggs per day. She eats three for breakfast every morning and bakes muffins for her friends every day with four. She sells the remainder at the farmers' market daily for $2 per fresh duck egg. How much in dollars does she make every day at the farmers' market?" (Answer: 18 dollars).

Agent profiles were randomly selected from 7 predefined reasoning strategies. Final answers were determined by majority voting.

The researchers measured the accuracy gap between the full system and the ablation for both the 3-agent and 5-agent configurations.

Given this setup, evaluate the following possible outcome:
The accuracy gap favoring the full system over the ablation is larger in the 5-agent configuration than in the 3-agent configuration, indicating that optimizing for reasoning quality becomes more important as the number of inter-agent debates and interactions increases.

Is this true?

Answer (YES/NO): YES